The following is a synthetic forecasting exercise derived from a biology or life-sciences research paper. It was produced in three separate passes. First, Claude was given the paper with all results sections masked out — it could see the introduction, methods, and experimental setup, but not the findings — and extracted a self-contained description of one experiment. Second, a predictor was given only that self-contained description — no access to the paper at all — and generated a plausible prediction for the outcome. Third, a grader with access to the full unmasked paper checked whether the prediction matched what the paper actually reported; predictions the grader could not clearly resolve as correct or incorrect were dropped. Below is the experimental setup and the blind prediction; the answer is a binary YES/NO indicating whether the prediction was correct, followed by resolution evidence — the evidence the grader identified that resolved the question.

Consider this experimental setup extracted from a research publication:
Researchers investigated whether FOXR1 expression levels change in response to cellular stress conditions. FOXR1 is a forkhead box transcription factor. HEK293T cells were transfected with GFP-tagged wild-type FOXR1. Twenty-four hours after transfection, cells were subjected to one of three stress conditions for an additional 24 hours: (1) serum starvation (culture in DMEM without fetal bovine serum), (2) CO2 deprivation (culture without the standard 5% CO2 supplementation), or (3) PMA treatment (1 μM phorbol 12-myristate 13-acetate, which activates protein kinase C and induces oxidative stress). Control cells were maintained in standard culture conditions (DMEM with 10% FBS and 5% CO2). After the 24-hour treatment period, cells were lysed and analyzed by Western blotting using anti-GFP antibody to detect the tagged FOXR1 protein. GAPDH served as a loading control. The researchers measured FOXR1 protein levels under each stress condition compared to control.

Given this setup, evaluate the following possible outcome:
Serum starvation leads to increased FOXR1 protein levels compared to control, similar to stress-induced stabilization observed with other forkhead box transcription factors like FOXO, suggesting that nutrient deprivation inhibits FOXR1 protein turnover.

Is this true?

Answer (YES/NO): YES